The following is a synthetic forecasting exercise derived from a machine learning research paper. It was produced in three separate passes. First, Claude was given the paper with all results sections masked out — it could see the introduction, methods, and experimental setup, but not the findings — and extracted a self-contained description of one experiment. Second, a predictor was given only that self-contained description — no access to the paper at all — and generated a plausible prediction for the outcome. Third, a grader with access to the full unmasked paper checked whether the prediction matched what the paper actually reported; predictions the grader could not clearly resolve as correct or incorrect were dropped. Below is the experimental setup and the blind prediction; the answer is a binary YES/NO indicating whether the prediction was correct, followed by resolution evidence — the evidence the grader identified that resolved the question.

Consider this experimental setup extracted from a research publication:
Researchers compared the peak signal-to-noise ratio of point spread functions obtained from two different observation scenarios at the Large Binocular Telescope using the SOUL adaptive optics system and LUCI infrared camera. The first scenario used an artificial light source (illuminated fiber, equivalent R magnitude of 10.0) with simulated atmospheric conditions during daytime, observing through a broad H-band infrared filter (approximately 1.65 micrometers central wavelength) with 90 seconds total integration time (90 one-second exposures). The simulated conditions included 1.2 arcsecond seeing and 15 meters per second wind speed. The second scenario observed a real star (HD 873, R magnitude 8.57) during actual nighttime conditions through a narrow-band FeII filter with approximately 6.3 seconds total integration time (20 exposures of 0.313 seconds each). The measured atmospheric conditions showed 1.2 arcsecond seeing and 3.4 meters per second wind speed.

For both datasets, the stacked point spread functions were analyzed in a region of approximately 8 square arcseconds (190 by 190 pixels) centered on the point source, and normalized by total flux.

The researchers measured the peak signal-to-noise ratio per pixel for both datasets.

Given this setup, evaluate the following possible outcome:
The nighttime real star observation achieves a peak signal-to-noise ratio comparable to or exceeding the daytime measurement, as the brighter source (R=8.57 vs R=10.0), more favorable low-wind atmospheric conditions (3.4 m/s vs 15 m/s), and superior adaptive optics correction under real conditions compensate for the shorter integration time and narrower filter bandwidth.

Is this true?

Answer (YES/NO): NO